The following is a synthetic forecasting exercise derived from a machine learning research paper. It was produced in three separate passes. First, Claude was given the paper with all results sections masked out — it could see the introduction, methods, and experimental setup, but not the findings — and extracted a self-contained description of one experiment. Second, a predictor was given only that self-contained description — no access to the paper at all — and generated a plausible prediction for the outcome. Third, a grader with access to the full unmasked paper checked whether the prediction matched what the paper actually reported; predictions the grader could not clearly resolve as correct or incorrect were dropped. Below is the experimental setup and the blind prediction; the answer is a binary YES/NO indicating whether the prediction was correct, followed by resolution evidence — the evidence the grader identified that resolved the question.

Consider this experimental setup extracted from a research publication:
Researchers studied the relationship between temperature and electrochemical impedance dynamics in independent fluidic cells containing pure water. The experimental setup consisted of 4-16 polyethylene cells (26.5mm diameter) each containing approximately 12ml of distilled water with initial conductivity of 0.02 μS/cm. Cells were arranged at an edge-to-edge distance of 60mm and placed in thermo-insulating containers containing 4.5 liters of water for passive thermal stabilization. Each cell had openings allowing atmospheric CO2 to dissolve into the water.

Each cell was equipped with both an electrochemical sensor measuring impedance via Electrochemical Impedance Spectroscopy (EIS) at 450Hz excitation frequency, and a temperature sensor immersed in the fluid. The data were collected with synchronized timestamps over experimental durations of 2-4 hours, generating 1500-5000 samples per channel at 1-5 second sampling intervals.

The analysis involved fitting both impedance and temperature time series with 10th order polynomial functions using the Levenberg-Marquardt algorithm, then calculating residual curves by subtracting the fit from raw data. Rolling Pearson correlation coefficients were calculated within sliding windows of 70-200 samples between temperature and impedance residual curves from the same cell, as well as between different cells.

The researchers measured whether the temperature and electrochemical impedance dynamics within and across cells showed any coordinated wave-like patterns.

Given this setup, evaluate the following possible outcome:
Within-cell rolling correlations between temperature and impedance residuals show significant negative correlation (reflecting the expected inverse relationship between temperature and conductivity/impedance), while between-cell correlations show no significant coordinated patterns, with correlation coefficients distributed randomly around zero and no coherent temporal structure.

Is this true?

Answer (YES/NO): NO